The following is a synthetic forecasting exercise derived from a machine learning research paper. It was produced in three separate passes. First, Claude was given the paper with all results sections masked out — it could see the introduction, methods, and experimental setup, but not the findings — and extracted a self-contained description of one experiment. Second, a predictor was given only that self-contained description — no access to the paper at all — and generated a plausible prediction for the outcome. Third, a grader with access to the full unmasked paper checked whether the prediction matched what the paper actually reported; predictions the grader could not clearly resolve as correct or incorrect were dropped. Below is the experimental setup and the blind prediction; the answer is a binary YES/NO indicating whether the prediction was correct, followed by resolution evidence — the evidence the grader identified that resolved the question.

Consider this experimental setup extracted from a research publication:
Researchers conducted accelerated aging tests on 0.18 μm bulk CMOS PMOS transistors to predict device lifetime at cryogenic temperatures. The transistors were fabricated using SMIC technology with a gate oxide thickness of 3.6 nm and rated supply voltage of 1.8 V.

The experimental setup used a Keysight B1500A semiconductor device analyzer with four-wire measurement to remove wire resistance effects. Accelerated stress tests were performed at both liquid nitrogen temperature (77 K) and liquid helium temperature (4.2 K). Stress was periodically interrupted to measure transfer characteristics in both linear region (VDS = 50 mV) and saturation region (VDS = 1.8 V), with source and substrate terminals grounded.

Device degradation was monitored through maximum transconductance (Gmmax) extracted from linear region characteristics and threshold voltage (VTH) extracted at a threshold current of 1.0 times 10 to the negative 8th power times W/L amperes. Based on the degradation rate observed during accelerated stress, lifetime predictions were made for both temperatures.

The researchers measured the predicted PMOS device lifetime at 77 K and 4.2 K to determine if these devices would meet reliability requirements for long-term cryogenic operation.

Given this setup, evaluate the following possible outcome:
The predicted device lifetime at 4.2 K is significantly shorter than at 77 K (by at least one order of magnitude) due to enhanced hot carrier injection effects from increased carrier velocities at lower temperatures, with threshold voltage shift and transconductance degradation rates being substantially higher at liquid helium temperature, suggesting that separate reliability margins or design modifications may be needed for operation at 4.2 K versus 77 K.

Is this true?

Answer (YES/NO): NO